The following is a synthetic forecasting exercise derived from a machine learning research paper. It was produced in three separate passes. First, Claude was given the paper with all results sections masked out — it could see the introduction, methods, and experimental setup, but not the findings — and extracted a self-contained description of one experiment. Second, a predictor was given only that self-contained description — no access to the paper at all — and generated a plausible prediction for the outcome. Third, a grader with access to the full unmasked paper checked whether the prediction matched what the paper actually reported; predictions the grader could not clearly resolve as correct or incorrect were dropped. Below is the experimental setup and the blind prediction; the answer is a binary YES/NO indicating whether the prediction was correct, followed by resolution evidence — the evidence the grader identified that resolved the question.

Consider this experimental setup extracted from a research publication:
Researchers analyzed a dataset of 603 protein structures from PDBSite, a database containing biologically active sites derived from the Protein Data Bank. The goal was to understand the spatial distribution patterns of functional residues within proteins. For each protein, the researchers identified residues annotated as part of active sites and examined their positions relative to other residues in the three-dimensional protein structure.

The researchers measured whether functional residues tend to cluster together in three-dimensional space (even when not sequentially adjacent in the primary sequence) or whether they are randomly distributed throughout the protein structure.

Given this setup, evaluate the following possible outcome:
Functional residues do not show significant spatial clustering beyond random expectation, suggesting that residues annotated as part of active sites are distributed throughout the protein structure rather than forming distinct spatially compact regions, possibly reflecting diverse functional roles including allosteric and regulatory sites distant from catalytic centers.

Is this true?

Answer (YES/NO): NO